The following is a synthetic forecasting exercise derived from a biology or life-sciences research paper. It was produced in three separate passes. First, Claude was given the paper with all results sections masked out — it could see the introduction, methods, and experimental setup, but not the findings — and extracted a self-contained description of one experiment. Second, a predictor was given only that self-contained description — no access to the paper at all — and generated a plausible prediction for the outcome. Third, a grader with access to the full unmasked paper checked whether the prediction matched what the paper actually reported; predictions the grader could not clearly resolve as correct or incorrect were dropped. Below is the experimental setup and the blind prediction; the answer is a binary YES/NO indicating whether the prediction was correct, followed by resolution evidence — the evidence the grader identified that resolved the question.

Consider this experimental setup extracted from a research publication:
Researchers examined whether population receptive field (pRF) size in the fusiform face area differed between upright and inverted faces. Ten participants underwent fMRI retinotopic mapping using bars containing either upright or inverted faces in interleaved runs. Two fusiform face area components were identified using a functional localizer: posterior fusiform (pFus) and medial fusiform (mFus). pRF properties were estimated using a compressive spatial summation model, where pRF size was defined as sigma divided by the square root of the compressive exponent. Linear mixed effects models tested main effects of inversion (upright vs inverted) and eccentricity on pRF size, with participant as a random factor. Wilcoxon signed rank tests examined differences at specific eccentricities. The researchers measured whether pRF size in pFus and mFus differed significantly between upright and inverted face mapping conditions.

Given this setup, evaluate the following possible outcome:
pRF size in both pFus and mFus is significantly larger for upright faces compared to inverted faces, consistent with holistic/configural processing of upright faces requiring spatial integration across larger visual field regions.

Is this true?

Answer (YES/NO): NO